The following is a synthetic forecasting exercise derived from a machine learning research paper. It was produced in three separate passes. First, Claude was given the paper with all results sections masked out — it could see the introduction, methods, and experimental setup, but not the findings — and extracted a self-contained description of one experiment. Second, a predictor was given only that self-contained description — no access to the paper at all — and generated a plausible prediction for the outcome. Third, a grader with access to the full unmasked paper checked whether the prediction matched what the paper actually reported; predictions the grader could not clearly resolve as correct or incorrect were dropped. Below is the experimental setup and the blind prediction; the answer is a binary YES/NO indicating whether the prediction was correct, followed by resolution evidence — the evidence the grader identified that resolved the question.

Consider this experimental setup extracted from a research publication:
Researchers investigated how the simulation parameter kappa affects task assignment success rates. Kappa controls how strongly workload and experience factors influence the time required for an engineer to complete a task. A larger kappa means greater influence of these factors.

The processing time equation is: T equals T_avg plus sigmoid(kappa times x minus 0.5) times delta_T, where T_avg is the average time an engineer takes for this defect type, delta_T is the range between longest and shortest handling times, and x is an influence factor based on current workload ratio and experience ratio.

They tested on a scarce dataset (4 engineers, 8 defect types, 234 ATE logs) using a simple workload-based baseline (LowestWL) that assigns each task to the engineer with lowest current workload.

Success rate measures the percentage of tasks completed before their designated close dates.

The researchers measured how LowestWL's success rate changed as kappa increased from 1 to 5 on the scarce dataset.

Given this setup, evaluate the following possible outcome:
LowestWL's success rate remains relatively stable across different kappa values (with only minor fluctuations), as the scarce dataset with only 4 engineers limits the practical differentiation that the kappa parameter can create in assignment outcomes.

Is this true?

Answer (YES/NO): NO